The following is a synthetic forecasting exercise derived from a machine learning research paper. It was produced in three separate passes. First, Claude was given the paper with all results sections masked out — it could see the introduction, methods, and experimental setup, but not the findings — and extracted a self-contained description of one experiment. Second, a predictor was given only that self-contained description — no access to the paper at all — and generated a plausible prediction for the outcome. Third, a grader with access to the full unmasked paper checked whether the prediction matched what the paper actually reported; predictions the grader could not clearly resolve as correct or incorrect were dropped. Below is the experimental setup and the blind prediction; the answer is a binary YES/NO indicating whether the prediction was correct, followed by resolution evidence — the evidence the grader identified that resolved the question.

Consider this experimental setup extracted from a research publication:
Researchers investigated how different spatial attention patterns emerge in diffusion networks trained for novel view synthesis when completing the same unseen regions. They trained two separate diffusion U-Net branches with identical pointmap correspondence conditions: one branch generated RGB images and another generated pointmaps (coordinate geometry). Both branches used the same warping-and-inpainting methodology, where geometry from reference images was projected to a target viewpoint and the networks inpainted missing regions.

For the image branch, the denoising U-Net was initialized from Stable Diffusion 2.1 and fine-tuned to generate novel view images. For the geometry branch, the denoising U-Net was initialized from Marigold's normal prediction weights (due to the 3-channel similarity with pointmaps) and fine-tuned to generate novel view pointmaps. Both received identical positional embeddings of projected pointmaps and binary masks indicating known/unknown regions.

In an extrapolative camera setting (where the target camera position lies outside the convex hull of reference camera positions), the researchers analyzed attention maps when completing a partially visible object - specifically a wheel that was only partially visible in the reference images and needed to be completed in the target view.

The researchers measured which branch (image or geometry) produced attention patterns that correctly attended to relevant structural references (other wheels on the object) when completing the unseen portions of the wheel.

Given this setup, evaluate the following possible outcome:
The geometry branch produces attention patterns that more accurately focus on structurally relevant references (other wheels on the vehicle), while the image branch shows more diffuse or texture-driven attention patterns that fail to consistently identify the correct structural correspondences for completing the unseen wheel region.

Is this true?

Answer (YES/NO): YES